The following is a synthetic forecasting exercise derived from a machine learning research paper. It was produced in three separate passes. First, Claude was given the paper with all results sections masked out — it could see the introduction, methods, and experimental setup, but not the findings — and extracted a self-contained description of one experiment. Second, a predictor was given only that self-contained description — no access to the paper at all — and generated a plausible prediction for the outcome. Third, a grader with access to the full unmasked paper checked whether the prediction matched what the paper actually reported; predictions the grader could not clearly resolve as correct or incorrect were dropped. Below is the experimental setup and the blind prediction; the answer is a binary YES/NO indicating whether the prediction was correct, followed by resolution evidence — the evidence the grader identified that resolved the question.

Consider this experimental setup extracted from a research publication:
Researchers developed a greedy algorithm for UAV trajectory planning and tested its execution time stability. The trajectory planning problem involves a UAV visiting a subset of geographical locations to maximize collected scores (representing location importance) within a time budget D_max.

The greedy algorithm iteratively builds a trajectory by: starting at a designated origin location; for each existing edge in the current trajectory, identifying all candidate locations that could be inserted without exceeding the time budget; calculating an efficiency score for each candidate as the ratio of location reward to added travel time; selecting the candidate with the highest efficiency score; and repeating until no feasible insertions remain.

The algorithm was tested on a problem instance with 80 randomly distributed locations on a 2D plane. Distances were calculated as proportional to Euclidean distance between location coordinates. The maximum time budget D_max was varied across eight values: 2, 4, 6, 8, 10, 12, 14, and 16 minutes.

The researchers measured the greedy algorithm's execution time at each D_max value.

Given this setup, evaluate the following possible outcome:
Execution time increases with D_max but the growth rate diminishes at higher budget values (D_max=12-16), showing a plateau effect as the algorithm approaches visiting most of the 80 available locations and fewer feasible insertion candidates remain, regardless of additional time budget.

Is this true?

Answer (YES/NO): NO